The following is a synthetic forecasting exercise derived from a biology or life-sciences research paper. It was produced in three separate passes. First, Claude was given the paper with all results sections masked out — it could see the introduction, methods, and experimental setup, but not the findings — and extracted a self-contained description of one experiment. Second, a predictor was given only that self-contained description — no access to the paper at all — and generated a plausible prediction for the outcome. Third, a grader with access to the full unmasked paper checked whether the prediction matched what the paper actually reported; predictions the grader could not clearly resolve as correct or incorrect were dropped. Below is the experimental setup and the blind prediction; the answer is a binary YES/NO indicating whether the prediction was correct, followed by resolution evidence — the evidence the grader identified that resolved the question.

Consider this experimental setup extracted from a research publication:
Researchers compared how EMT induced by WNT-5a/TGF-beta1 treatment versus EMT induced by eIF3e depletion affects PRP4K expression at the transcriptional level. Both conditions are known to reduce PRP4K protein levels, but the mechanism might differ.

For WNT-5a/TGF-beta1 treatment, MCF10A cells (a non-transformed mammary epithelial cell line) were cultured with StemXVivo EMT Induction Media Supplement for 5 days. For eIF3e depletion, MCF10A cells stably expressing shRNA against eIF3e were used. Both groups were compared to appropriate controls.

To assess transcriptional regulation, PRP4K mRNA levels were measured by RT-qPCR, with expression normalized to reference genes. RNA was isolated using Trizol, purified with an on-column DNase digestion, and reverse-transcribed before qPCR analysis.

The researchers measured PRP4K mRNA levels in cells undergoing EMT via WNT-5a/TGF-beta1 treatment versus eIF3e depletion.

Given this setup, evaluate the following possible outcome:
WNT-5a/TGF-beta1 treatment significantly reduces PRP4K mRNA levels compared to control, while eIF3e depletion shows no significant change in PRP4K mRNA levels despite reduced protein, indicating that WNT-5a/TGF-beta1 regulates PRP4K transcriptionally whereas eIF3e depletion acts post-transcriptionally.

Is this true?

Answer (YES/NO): YES